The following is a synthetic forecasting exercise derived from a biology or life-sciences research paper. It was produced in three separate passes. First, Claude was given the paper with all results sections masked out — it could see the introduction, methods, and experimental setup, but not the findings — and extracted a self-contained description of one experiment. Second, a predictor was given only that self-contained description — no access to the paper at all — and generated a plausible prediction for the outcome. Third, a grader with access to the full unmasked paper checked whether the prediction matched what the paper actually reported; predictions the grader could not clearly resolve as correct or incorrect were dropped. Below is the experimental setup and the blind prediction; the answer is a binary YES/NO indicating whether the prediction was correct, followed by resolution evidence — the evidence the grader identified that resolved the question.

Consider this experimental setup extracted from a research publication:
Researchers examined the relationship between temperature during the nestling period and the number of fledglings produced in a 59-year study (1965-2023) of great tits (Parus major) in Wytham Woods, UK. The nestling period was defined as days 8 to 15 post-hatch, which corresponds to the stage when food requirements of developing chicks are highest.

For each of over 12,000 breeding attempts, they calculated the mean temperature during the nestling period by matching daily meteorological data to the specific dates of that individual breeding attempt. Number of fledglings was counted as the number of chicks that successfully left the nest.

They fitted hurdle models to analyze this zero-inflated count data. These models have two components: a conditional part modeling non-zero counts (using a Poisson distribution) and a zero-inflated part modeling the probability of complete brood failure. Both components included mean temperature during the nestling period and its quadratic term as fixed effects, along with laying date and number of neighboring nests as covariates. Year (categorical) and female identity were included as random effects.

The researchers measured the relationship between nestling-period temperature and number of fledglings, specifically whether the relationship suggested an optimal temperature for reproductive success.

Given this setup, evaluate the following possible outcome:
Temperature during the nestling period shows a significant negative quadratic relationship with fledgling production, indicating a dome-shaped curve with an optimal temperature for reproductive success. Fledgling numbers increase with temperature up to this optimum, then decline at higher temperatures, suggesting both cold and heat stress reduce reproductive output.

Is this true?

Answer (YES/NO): NO